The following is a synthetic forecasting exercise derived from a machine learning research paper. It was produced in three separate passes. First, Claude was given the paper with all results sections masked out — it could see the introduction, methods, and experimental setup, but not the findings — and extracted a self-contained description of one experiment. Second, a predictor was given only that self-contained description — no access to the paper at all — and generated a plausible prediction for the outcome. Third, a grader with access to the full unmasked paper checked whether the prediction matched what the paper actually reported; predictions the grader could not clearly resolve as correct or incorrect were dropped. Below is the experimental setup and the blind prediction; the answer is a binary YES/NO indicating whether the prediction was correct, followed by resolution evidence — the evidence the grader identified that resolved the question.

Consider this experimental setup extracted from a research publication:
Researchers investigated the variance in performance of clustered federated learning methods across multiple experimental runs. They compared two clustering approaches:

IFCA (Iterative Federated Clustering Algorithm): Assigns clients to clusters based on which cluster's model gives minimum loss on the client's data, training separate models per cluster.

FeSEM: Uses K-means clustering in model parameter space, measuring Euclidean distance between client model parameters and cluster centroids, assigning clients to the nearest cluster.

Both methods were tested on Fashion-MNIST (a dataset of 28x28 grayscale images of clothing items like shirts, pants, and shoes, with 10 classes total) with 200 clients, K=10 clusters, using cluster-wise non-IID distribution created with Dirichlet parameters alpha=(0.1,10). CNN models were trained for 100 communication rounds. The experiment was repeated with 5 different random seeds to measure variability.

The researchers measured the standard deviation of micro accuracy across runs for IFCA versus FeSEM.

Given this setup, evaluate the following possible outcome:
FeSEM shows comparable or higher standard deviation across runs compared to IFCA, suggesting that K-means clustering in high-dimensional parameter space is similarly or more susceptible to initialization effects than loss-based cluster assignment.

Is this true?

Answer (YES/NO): NO